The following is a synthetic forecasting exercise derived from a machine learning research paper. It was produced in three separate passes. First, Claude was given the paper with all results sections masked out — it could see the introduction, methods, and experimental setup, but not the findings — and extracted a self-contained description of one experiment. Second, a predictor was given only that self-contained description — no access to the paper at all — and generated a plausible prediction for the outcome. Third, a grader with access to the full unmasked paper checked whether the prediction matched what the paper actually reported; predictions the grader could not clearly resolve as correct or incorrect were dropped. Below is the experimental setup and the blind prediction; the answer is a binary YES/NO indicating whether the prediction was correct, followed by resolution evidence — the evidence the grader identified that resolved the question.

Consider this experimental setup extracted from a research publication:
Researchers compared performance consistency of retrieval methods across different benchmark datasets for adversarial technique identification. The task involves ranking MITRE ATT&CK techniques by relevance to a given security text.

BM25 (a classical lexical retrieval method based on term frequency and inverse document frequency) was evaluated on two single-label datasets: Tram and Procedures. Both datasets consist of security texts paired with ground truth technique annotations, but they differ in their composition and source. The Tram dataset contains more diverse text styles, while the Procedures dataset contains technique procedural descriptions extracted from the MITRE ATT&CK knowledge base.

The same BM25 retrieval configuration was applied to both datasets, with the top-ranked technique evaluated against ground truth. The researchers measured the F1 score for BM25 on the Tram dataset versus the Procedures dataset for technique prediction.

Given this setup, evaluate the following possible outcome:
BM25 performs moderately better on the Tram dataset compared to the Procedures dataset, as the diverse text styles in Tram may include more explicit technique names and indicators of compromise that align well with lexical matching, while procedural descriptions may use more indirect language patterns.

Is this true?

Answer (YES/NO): NO